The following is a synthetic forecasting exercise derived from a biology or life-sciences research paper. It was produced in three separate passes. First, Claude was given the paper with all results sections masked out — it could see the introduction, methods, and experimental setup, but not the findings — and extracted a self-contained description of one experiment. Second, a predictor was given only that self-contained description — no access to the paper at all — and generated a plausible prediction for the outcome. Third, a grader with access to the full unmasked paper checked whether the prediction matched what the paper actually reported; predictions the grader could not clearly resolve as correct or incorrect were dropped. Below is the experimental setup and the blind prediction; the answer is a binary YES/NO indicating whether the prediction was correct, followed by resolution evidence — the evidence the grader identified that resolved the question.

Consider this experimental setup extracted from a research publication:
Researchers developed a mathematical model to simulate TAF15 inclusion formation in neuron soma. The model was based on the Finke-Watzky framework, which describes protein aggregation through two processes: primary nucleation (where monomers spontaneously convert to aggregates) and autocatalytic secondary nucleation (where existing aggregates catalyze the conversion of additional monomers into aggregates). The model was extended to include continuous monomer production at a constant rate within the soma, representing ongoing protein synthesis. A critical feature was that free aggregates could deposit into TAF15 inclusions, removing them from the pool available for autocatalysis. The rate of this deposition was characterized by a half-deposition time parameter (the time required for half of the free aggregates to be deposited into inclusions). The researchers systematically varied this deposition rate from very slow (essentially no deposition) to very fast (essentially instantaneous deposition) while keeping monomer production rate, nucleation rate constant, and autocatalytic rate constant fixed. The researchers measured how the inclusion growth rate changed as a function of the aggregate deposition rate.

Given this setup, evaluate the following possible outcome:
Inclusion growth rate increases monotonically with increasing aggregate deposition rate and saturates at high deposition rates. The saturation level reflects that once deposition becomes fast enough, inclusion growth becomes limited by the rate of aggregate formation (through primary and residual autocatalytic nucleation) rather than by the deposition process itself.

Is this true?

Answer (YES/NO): NO